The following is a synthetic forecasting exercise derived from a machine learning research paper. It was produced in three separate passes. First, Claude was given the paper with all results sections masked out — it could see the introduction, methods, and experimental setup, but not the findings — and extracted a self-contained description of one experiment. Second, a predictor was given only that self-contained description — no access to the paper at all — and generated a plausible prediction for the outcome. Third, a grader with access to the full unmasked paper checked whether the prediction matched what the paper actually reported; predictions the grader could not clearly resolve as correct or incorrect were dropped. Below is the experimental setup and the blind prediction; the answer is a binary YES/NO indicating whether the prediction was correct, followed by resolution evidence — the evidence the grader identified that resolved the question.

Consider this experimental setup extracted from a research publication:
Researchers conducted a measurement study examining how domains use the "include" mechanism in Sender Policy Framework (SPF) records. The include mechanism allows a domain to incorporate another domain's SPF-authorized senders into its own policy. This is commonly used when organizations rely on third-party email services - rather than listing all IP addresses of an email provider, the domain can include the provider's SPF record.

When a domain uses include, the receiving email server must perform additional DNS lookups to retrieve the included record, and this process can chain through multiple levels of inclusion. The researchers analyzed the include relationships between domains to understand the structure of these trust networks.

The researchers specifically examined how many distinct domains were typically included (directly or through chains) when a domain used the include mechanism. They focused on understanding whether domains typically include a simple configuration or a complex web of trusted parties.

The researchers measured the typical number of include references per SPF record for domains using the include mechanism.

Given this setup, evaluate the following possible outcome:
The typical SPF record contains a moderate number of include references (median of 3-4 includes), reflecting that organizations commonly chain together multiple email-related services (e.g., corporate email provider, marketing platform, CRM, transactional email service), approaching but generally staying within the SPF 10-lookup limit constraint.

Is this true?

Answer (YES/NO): NO